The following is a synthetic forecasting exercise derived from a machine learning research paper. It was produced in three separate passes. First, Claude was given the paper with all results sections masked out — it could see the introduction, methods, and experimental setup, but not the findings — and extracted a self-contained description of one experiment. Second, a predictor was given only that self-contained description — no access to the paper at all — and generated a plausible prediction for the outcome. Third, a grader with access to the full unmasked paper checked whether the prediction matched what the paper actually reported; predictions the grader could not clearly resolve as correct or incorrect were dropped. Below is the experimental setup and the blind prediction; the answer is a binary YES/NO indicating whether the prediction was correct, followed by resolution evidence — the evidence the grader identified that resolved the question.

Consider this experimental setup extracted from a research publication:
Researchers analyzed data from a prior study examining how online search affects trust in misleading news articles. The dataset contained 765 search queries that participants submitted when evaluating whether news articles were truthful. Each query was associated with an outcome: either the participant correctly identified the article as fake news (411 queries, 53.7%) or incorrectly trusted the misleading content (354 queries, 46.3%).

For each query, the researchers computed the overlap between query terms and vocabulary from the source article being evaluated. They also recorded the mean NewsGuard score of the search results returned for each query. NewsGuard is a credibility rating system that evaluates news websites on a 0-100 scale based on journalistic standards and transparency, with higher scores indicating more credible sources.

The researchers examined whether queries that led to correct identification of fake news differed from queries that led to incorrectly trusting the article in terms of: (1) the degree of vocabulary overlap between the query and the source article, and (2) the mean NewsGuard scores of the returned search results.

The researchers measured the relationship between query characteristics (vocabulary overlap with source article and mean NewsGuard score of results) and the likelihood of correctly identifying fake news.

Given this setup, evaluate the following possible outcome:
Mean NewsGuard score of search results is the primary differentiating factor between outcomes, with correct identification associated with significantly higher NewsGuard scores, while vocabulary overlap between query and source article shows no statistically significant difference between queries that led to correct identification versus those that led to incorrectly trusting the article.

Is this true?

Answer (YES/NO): NO